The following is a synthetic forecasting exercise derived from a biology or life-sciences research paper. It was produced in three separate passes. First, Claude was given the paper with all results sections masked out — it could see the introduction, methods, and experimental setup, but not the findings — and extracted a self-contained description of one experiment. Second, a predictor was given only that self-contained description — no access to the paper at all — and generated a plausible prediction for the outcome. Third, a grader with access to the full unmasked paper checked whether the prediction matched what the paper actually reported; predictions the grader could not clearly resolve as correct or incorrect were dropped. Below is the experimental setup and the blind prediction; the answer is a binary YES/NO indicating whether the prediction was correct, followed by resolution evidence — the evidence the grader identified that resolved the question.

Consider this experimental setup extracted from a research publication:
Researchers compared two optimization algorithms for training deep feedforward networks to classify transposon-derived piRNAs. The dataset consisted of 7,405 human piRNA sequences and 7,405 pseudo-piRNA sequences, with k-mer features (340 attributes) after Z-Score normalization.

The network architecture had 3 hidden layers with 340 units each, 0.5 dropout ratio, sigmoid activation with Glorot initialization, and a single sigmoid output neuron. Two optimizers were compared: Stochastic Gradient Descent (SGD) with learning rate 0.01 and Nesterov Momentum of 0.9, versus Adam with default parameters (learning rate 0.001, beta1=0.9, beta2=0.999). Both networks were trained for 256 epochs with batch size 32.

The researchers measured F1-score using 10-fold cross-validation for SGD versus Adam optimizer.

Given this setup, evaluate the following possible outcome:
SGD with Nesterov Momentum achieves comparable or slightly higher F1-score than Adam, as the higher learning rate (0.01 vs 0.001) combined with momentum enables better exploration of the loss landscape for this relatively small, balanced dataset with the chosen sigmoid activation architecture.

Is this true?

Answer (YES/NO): NO